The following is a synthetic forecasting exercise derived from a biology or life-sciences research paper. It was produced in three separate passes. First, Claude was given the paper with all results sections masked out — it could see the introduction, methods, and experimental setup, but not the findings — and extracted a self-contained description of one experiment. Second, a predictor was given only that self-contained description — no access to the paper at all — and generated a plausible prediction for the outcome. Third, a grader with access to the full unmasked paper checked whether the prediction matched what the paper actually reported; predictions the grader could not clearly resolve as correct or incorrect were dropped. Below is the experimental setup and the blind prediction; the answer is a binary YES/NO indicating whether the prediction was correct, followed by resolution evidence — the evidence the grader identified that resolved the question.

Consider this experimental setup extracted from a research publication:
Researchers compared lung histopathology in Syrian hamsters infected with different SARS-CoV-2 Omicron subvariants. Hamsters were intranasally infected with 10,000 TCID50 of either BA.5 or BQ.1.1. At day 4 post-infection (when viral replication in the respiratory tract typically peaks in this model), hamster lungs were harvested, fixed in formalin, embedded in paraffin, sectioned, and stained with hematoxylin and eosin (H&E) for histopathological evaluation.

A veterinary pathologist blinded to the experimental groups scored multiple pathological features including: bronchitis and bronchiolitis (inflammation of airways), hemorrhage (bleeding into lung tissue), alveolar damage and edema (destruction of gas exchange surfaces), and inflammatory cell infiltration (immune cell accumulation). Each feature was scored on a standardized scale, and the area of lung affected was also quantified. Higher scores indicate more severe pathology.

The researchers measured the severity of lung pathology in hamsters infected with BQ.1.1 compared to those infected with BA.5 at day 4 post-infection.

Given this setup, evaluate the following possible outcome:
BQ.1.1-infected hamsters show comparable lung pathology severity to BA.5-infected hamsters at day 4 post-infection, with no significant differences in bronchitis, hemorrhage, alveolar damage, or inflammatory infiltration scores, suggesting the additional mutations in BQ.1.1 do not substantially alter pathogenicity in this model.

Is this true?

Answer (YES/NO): NO